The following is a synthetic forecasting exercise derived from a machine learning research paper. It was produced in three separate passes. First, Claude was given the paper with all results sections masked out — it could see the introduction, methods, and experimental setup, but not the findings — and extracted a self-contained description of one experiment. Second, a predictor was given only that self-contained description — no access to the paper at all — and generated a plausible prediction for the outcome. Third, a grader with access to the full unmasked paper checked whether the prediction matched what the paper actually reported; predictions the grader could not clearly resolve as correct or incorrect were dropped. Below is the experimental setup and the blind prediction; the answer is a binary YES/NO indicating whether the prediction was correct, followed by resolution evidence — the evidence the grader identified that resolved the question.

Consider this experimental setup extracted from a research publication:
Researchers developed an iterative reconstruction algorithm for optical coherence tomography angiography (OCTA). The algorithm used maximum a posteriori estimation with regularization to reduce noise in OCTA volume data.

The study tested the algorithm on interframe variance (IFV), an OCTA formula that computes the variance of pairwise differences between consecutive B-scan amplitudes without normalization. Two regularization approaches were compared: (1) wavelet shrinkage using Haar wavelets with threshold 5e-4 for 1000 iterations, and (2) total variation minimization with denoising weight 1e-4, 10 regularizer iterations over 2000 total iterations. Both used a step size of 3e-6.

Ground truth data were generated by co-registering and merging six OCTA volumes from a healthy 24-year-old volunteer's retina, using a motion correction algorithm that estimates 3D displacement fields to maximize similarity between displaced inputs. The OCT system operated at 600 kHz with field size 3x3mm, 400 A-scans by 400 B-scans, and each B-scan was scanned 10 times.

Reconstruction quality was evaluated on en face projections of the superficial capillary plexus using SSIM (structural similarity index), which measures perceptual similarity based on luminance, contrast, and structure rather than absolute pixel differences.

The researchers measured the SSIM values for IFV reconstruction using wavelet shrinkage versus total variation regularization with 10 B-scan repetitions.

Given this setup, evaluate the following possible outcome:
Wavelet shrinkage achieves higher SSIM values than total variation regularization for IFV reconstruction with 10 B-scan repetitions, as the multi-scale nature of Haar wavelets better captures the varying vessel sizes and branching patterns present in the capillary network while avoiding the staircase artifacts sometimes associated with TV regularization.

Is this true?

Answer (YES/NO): NO